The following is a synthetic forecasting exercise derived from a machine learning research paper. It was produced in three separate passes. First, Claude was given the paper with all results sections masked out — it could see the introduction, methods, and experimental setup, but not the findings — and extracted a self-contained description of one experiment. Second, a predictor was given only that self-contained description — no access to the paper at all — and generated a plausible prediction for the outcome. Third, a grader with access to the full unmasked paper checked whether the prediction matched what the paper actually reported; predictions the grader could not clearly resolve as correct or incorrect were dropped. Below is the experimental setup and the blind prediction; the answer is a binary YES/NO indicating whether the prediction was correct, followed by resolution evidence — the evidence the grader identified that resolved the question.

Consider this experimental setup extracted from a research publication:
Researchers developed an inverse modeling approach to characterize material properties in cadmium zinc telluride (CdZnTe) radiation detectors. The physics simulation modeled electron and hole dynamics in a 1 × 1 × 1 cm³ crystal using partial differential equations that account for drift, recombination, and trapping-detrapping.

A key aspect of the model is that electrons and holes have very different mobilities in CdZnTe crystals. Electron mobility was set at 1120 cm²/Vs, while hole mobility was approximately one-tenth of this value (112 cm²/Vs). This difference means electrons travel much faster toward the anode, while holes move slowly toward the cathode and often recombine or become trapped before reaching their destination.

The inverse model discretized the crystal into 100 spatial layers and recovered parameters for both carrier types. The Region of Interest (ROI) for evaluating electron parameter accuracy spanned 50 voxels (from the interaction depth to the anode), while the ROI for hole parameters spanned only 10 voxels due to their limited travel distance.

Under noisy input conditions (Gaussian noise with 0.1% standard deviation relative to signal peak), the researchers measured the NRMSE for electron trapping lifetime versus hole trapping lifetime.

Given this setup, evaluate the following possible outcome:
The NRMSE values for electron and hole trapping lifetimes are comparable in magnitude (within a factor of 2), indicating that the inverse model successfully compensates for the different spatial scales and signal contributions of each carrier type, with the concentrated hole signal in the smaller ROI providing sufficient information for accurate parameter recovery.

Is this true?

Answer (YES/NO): NO